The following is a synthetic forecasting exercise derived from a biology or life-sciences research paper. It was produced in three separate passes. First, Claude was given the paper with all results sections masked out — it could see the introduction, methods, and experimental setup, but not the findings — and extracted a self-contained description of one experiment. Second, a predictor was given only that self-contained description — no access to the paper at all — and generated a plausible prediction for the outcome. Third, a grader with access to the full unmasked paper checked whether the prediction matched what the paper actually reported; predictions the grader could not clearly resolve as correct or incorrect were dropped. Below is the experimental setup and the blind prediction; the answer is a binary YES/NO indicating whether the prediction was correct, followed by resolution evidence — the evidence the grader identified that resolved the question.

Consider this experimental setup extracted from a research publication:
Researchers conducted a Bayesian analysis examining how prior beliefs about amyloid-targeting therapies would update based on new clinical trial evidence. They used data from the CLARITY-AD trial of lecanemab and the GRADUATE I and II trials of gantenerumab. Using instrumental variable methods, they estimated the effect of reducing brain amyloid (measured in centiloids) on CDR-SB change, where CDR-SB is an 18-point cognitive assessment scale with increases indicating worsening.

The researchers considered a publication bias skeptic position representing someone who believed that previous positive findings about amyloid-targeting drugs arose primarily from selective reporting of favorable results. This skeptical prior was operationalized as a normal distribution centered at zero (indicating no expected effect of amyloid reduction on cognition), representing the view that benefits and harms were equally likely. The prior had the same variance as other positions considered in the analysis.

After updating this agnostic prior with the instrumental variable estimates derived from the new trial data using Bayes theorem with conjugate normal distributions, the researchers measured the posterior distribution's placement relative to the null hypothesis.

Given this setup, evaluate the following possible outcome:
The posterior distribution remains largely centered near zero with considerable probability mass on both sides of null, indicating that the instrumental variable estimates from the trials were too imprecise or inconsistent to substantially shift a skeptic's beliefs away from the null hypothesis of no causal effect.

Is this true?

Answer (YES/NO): NO